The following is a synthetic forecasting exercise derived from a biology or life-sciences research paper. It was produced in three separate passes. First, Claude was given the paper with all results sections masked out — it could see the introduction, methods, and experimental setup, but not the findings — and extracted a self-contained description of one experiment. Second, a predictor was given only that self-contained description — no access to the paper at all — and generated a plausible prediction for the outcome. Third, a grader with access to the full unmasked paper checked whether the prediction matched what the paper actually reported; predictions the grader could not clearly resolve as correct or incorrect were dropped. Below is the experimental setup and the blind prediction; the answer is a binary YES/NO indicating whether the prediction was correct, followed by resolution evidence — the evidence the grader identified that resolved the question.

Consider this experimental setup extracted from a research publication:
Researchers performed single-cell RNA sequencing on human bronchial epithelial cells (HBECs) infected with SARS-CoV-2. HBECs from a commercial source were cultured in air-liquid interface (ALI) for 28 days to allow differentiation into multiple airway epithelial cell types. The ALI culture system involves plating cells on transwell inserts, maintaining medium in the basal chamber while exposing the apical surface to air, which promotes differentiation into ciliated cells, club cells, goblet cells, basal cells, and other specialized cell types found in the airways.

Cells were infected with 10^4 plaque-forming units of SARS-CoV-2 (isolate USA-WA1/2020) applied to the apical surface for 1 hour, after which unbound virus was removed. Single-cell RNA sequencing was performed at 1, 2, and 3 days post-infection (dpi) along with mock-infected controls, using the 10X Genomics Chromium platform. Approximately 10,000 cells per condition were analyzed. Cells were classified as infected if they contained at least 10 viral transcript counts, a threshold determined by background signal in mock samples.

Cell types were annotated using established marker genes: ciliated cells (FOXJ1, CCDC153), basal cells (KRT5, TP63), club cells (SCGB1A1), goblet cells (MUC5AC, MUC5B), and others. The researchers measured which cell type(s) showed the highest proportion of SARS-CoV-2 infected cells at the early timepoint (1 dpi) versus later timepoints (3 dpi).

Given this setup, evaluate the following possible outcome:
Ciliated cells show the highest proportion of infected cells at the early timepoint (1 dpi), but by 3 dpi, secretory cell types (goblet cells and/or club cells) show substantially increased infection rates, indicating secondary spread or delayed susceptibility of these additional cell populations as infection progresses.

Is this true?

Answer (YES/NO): NO